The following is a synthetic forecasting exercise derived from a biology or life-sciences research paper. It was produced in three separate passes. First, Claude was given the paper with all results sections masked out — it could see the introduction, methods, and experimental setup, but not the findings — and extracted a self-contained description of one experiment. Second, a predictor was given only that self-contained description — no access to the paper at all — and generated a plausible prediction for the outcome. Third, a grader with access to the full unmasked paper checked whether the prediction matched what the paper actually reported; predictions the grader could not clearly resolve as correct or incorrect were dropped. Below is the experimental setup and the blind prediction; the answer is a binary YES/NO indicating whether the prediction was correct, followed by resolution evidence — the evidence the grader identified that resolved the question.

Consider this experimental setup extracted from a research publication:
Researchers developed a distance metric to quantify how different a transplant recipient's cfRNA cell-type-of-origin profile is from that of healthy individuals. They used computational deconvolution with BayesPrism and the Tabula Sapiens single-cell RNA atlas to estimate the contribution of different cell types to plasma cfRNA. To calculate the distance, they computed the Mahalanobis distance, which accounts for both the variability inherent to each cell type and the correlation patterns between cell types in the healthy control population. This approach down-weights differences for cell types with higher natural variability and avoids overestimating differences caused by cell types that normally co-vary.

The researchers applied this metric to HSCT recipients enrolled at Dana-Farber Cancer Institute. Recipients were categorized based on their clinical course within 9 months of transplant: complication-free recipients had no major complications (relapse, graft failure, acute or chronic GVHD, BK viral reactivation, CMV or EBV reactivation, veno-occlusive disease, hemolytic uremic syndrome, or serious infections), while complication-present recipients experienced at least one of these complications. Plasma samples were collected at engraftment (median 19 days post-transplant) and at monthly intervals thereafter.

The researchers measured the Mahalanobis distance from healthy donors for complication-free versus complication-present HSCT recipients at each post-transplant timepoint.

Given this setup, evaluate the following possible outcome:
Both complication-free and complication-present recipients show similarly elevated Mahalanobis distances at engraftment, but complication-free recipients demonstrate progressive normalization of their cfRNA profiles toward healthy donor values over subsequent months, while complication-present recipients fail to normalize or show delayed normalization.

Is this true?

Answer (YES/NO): YES